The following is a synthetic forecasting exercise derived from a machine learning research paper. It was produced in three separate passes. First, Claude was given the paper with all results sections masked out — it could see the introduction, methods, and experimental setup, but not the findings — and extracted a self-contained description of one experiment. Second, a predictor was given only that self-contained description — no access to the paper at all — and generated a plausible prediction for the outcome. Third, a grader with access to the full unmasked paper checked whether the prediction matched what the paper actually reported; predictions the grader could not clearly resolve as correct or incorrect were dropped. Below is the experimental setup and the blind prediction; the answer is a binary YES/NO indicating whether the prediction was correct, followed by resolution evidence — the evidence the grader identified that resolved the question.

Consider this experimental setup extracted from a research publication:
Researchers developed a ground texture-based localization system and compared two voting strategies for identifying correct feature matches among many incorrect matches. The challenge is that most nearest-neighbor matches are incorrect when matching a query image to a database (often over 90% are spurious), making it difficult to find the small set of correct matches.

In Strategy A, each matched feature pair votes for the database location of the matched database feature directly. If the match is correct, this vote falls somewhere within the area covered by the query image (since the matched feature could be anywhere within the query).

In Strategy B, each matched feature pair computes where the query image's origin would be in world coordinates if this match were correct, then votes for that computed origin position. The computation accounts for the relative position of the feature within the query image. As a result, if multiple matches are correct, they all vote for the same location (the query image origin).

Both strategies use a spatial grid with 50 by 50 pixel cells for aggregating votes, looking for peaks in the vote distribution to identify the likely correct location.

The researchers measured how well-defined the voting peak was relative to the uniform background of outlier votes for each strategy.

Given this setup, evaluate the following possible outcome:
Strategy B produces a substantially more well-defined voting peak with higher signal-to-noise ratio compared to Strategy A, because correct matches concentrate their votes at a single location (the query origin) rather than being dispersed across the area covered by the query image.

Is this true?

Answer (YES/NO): YES